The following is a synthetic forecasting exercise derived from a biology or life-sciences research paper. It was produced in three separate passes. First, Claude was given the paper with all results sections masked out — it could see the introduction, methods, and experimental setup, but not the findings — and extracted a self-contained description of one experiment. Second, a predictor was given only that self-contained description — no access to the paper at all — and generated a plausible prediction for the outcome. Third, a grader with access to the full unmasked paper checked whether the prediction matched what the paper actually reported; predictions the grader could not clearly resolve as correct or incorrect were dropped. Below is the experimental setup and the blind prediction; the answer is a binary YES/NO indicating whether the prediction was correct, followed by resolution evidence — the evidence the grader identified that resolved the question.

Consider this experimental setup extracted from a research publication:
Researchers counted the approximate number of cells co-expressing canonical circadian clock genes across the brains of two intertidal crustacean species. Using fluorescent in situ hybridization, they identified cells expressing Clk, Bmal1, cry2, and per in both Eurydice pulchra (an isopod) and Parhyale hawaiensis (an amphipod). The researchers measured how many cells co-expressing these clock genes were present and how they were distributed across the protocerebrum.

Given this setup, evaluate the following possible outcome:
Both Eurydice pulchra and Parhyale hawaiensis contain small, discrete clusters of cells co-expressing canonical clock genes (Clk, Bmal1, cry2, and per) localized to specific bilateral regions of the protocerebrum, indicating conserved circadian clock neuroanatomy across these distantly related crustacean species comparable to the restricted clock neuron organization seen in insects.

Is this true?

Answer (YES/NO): NO